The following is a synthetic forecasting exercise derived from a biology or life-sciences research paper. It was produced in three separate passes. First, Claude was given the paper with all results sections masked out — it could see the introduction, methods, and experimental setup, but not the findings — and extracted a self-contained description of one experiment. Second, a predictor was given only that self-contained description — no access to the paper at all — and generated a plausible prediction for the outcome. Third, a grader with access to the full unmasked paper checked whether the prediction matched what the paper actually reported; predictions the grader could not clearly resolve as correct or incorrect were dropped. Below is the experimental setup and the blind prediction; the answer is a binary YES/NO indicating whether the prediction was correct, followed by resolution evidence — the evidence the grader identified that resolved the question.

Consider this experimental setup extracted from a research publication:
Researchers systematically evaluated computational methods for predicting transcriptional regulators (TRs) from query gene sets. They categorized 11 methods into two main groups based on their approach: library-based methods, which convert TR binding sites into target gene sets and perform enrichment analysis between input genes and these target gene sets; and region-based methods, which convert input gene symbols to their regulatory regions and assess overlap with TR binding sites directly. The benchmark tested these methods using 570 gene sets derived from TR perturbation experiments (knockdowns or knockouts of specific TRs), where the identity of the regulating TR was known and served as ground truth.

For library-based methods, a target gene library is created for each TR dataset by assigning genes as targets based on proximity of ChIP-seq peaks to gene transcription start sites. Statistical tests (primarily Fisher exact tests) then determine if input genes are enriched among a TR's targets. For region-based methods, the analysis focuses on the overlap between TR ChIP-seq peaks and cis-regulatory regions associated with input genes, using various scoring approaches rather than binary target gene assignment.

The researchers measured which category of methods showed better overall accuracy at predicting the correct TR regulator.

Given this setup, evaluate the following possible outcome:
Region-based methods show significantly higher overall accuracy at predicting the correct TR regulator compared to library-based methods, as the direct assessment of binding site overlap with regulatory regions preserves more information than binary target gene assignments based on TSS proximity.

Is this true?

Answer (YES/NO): YES